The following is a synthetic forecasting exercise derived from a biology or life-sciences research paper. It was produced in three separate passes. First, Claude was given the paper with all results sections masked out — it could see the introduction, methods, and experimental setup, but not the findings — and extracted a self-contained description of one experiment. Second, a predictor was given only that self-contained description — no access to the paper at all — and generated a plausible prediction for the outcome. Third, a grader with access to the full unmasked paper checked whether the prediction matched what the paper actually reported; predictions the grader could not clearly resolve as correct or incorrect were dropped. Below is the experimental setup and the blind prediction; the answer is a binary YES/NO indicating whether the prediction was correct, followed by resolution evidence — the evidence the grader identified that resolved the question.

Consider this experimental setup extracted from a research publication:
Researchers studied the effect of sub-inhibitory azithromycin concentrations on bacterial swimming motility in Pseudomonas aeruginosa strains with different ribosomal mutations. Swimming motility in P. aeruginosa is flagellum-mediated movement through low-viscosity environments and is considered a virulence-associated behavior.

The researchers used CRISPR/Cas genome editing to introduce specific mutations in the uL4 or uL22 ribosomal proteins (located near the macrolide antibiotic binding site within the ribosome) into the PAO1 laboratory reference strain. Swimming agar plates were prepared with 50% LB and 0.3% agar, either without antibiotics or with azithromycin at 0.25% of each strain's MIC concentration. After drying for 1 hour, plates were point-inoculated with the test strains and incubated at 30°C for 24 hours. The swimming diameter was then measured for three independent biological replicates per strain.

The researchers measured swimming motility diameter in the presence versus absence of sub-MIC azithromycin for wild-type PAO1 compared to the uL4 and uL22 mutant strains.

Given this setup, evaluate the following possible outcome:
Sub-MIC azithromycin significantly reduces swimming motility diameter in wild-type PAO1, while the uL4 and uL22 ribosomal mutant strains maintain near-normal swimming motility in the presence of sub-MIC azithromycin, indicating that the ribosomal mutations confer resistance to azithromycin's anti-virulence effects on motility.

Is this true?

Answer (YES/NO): YES